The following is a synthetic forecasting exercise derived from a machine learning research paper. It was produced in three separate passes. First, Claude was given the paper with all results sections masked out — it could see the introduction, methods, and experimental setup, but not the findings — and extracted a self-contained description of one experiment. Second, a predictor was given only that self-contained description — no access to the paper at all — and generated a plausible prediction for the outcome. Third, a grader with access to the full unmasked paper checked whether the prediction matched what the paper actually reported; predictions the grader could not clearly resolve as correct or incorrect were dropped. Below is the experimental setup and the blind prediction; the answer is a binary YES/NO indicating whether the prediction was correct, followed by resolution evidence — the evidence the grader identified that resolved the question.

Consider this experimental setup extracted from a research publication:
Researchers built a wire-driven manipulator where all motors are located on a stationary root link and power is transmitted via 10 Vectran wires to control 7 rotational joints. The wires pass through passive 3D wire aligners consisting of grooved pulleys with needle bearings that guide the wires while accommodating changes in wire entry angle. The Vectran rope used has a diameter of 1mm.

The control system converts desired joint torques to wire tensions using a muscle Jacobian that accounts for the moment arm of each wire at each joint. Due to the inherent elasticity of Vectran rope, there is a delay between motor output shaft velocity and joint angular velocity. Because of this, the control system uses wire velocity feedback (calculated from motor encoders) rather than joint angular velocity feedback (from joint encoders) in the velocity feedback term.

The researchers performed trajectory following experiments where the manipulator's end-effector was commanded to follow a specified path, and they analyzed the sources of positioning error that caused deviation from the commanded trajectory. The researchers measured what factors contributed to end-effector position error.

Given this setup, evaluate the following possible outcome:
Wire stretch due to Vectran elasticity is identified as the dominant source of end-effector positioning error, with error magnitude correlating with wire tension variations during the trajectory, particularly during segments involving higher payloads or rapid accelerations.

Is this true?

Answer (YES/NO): NO